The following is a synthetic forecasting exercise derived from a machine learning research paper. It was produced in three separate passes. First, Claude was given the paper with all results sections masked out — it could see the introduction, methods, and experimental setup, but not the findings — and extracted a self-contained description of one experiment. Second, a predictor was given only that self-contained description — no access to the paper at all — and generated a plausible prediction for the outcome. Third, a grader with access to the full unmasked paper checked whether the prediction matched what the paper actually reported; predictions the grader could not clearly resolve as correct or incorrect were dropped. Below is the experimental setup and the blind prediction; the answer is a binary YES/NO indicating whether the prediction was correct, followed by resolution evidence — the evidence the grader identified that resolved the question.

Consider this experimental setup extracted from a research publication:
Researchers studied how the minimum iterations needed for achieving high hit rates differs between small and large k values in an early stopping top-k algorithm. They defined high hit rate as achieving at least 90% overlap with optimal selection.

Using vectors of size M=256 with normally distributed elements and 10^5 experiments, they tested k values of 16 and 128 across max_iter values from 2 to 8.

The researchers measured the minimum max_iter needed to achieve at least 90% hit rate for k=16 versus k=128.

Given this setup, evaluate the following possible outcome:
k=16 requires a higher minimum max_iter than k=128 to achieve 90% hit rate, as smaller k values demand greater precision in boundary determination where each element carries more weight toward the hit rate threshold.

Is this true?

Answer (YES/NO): YES